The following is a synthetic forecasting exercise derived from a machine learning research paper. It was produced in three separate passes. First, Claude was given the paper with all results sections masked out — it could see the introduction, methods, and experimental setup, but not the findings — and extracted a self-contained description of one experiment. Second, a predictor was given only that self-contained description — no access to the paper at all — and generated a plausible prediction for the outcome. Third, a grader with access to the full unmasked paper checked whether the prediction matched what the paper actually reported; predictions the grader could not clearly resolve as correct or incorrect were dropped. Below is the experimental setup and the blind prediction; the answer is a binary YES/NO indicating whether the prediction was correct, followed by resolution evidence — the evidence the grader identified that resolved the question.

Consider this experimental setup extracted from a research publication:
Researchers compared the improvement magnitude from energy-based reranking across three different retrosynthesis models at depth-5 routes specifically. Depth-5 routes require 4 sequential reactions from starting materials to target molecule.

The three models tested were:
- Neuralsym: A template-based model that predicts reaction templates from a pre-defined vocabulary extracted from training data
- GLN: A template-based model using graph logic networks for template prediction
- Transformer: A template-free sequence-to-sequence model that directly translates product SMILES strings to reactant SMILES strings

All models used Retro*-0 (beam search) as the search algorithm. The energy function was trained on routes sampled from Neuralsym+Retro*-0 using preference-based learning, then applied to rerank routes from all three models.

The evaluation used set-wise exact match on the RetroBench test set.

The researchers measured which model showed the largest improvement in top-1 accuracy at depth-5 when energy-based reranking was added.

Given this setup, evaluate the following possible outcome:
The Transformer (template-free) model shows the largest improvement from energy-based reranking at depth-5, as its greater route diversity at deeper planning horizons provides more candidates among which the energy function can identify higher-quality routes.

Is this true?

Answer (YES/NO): NO